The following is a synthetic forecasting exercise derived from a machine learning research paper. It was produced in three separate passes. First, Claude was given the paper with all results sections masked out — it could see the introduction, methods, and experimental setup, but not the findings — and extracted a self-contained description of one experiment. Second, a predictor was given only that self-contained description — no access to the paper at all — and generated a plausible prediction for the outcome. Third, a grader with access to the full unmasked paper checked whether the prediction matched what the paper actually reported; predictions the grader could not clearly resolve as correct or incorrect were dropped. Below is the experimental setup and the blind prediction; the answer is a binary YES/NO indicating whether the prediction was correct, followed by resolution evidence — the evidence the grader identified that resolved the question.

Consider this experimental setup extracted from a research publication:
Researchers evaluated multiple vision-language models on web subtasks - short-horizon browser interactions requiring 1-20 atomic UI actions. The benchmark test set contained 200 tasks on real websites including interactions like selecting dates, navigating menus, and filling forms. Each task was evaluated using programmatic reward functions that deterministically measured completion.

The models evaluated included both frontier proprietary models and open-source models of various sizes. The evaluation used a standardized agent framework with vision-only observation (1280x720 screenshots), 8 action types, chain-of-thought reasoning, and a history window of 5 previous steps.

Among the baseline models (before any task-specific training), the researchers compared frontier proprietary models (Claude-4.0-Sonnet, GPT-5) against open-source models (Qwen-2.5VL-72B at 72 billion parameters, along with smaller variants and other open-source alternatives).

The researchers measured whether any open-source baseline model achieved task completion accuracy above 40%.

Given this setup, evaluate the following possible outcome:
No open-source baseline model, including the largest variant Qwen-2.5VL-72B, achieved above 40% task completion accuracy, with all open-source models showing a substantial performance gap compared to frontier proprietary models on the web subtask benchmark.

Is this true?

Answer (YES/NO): YES